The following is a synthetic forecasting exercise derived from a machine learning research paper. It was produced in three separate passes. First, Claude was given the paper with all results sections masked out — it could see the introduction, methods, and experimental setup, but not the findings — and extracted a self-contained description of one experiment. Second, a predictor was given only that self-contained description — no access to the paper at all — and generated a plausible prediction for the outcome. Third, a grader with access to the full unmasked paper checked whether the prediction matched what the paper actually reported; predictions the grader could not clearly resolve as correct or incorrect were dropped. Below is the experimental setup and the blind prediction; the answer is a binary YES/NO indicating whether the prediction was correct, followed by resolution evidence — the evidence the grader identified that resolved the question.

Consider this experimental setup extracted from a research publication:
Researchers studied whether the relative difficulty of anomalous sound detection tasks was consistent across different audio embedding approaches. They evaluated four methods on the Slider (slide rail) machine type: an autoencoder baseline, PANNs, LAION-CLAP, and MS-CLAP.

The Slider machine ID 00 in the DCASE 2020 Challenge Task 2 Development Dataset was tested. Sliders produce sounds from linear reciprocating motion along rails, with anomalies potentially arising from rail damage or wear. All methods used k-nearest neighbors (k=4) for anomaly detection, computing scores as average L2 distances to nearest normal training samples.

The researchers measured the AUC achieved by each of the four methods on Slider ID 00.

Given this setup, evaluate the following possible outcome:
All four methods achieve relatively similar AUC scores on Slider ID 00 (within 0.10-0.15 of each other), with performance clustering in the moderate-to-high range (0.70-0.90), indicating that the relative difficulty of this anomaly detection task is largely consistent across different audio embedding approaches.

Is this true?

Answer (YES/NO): NO